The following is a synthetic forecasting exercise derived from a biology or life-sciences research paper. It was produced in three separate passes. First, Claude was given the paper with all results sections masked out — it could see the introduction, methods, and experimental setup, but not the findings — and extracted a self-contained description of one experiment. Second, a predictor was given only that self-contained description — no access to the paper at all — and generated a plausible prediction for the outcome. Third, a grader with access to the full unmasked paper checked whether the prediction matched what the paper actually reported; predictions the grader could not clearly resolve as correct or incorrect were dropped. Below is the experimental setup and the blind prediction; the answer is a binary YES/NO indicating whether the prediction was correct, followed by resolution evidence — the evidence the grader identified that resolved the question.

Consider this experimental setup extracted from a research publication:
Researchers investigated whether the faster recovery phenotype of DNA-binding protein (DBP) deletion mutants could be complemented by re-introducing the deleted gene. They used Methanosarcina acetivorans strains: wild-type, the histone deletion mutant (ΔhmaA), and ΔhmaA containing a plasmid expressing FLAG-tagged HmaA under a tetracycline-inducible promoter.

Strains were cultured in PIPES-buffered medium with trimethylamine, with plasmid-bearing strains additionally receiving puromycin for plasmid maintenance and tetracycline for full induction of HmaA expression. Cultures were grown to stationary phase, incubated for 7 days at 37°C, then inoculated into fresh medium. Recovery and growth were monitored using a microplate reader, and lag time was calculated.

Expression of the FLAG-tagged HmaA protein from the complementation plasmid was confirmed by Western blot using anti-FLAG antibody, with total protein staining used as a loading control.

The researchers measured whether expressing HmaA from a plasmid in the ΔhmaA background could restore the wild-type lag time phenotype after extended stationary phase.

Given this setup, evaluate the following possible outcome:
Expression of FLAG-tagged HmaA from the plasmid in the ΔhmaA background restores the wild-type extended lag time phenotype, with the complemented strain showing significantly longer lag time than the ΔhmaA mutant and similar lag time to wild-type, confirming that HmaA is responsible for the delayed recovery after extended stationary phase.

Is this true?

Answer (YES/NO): NO